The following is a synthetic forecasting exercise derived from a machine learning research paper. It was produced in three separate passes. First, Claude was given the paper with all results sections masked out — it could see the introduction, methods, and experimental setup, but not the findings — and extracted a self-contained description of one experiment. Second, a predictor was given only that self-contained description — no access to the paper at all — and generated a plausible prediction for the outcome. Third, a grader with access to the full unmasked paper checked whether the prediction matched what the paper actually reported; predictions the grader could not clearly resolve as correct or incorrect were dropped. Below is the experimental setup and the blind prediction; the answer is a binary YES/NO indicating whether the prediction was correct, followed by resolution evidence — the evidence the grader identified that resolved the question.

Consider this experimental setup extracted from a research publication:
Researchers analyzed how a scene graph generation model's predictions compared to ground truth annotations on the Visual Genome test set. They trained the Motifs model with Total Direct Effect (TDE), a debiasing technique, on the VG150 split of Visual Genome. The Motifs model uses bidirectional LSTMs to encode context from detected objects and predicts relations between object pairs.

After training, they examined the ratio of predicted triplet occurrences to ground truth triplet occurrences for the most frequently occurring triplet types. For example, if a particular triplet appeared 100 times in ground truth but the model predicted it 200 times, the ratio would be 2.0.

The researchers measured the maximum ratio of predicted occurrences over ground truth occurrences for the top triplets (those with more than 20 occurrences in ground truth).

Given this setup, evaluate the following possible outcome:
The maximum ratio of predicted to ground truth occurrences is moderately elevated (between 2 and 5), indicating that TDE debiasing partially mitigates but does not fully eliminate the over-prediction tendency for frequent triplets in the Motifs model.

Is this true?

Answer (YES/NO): NO